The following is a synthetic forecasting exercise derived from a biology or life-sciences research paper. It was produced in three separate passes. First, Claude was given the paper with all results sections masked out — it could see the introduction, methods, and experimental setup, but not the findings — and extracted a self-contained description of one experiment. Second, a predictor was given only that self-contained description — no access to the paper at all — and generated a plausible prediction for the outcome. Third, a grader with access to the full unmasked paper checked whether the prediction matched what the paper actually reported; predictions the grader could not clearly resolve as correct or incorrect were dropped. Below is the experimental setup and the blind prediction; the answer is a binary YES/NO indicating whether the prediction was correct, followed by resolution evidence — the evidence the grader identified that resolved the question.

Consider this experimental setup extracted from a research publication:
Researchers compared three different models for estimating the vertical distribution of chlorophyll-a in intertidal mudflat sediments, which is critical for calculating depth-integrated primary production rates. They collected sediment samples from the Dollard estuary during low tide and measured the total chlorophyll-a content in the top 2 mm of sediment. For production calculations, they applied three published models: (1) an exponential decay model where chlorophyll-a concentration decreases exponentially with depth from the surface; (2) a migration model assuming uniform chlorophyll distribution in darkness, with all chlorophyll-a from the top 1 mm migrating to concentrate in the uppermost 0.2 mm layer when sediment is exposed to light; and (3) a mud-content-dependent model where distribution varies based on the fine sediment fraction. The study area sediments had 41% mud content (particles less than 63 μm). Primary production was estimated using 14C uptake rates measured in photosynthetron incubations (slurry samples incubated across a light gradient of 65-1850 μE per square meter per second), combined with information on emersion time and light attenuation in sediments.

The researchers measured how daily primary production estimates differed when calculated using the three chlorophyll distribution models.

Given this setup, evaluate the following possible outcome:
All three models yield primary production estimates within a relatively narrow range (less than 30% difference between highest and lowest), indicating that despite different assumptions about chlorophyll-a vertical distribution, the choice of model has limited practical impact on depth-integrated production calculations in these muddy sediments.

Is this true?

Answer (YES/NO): NO